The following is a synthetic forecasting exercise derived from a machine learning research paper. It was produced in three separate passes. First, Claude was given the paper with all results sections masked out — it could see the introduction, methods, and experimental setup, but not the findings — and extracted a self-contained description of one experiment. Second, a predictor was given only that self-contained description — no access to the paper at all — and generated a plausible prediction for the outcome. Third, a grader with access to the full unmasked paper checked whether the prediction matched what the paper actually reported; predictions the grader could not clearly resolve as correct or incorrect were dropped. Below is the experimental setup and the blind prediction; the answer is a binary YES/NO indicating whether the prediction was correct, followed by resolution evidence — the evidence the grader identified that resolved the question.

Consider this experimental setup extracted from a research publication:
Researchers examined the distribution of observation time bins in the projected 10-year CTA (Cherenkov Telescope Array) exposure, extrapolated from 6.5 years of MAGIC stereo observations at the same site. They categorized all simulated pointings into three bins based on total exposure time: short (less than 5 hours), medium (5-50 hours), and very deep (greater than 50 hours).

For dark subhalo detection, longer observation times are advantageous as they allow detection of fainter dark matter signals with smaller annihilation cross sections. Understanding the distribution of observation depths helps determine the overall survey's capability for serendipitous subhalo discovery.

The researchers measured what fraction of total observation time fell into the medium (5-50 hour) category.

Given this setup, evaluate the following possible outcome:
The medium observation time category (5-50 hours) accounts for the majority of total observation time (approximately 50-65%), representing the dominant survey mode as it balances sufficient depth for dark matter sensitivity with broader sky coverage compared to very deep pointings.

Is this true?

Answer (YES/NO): NO